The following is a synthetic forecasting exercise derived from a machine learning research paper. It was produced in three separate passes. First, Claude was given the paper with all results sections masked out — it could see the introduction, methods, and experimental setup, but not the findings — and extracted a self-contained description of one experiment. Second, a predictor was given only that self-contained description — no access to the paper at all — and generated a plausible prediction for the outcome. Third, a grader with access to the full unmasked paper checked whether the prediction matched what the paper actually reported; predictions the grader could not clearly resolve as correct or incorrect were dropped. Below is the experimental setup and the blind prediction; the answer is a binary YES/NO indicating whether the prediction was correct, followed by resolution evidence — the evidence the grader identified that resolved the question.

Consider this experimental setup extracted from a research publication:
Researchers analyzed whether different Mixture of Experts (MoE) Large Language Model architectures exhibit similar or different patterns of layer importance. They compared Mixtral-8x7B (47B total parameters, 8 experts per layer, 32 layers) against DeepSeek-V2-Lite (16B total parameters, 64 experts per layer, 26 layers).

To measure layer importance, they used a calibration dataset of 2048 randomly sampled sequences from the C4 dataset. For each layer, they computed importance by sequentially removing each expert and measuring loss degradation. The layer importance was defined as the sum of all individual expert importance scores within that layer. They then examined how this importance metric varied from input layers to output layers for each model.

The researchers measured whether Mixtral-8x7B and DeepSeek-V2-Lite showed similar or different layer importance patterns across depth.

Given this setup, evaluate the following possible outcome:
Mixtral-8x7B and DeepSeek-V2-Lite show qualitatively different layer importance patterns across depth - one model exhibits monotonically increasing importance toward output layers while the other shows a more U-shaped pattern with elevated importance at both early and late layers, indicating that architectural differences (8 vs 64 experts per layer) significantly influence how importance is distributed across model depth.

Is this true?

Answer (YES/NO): NO